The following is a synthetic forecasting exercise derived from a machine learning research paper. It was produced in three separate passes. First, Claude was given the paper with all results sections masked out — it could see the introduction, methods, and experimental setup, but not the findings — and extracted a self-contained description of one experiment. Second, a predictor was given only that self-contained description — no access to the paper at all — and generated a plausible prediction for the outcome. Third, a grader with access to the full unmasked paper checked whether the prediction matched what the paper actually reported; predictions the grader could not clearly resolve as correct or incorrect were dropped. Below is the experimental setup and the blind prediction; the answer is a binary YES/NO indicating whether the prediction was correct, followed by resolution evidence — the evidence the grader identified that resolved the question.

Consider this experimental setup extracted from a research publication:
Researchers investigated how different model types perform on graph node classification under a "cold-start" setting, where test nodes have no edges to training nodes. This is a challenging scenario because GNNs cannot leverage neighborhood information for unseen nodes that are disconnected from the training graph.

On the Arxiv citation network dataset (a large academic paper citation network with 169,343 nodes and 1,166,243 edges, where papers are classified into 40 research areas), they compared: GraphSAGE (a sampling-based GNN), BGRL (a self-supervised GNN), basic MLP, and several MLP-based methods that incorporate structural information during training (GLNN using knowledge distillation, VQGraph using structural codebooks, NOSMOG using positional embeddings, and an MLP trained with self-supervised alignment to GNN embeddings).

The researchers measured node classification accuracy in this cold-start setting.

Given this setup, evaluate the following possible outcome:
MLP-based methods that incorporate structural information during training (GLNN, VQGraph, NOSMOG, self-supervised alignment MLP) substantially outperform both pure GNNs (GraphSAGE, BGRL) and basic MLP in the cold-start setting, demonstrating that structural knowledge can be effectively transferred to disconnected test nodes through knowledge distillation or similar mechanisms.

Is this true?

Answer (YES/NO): NO